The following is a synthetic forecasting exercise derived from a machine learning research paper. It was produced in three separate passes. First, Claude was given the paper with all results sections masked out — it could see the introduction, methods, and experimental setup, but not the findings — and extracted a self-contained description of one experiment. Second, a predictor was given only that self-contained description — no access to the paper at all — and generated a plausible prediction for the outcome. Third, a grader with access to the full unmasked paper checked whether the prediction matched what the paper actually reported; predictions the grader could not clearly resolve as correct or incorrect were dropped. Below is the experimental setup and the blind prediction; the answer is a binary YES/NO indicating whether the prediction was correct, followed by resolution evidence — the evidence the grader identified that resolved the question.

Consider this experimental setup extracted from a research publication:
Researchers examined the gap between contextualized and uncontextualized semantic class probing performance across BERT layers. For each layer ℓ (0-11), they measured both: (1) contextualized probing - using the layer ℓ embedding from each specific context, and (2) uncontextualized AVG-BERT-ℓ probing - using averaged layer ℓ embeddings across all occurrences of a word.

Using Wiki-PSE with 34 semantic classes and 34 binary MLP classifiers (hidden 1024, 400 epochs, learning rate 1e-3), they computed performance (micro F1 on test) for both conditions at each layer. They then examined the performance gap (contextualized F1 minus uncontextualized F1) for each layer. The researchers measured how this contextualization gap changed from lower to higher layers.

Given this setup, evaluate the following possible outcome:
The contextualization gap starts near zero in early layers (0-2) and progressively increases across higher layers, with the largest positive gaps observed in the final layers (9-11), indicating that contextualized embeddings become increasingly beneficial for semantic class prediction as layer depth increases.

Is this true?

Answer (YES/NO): NO